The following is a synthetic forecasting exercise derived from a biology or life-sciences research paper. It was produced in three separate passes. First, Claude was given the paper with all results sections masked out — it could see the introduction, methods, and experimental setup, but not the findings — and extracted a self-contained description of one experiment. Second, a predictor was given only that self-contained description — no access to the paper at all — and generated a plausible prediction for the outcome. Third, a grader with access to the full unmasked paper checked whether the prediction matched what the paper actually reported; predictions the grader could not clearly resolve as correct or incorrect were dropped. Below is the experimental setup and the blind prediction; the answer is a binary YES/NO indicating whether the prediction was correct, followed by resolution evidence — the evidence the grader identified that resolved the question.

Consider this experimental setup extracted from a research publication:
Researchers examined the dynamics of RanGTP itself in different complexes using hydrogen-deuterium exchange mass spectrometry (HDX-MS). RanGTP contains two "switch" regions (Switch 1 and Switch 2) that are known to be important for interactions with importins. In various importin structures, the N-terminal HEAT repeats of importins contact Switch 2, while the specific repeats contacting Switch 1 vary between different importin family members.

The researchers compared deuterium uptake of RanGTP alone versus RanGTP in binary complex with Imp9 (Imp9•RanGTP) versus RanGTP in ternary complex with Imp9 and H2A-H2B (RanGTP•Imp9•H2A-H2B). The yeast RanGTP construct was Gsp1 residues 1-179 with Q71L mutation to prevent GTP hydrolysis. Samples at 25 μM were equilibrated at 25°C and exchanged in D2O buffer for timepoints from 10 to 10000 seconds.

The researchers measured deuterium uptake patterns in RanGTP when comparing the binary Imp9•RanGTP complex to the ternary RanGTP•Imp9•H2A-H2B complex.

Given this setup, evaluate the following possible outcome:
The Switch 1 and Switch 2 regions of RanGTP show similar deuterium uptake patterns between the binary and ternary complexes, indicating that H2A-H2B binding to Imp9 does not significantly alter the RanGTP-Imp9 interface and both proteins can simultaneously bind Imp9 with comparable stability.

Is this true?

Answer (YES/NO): NO